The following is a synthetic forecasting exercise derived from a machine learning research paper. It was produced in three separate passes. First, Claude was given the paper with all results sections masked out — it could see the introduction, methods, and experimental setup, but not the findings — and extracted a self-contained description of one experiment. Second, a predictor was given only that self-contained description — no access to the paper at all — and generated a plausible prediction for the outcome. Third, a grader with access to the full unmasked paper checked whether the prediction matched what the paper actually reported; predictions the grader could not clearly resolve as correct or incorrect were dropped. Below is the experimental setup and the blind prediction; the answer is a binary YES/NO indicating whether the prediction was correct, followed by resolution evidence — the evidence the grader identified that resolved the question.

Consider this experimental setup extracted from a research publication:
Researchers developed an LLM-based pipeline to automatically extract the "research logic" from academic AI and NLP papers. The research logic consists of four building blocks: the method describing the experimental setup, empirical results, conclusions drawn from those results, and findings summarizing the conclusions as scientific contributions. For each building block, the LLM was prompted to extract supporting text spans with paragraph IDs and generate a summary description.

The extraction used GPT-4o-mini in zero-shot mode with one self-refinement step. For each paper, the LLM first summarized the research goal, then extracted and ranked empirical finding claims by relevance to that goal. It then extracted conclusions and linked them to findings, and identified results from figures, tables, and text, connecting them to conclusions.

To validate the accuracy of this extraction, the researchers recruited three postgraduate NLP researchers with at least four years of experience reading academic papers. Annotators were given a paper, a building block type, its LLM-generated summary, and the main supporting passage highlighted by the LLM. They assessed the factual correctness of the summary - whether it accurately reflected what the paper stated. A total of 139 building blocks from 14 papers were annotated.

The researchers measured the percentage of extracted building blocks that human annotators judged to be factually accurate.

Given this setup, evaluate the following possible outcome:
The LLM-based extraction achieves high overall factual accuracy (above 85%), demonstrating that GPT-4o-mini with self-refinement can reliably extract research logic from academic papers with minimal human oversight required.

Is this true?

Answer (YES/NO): NO